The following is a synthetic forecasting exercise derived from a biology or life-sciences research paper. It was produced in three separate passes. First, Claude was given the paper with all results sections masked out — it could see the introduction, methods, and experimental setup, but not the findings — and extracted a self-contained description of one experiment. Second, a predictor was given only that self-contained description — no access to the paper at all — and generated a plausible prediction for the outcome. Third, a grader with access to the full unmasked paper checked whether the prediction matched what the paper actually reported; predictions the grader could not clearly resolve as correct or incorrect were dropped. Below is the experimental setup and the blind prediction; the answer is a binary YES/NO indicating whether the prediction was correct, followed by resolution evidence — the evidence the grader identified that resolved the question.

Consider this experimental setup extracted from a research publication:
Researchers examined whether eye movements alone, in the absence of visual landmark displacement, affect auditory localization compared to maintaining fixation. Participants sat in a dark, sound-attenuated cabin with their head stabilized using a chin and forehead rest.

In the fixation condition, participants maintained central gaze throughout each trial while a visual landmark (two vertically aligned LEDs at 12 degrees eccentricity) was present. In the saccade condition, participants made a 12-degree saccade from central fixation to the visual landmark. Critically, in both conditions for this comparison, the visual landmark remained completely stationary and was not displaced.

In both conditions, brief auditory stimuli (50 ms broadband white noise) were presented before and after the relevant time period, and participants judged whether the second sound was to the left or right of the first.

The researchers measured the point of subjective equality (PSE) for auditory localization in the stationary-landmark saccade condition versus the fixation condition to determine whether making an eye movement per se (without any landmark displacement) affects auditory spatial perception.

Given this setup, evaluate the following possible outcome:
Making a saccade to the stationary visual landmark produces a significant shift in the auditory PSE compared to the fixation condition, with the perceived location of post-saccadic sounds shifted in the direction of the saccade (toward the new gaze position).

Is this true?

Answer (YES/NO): NO